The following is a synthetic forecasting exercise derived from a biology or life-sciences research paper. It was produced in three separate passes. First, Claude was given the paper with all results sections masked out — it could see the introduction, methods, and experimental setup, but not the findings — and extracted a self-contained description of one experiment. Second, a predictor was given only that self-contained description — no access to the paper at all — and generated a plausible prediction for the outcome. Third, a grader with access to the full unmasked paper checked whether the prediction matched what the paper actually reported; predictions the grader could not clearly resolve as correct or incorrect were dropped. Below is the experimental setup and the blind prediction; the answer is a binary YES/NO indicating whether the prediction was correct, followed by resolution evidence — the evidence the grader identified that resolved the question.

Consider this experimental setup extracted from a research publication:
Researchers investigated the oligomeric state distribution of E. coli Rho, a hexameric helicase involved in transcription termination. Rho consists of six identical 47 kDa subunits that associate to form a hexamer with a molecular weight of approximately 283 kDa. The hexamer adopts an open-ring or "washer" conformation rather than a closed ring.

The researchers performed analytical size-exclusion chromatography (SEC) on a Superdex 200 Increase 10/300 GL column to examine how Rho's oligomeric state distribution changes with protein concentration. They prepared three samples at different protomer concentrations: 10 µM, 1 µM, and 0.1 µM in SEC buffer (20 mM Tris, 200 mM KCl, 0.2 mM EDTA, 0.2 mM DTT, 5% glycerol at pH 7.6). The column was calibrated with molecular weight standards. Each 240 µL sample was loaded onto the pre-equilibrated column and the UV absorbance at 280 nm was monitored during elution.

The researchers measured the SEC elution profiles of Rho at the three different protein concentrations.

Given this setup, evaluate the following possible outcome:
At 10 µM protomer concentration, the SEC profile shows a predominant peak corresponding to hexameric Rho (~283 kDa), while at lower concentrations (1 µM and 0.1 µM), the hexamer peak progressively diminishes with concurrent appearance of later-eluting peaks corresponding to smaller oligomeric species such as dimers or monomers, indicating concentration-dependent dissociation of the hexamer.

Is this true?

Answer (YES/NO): NO